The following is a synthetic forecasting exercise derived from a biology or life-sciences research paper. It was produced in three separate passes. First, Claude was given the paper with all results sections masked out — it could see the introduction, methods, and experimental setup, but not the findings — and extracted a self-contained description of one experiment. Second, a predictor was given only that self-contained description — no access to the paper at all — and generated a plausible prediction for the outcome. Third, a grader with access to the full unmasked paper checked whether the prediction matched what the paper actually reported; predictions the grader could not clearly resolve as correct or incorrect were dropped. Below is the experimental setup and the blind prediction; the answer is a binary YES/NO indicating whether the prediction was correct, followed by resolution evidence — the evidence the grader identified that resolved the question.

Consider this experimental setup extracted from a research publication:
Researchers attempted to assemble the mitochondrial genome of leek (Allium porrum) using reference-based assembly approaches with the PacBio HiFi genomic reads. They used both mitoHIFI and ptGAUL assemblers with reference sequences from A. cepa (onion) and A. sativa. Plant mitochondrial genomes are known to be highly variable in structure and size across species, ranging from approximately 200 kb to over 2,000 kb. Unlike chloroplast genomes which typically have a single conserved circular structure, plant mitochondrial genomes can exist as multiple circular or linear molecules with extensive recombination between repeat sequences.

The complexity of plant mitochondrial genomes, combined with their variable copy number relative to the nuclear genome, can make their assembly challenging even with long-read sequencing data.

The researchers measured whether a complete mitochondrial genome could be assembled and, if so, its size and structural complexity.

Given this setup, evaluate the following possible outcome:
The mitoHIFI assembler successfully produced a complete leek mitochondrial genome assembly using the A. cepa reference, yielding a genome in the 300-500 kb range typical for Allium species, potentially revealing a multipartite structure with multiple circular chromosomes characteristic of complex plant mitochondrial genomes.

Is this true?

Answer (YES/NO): NO